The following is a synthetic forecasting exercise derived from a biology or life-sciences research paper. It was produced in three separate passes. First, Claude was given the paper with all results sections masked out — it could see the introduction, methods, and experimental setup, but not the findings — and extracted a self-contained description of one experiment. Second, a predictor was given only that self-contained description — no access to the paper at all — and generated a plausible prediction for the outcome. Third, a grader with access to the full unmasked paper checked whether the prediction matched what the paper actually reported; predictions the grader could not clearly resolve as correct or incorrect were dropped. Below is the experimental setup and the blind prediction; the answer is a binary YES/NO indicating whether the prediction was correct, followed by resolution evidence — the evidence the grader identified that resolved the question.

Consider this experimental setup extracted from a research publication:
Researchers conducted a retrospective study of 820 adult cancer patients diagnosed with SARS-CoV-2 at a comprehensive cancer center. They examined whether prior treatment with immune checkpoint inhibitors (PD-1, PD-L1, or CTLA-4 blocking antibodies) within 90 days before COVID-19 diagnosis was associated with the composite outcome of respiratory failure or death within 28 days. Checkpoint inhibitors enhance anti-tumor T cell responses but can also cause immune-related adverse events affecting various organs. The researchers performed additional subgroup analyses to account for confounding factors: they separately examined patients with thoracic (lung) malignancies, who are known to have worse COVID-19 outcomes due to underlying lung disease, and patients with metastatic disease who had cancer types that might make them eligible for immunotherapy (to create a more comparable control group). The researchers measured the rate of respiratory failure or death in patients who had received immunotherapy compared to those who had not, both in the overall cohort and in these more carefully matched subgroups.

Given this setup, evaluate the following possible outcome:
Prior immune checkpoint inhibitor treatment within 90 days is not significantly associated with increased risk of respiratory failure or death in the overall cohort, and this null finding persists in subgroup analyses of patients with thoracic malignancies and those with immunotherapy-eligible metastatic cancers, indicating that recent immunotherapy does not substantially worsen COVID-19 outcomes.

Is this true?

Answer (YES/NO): YES